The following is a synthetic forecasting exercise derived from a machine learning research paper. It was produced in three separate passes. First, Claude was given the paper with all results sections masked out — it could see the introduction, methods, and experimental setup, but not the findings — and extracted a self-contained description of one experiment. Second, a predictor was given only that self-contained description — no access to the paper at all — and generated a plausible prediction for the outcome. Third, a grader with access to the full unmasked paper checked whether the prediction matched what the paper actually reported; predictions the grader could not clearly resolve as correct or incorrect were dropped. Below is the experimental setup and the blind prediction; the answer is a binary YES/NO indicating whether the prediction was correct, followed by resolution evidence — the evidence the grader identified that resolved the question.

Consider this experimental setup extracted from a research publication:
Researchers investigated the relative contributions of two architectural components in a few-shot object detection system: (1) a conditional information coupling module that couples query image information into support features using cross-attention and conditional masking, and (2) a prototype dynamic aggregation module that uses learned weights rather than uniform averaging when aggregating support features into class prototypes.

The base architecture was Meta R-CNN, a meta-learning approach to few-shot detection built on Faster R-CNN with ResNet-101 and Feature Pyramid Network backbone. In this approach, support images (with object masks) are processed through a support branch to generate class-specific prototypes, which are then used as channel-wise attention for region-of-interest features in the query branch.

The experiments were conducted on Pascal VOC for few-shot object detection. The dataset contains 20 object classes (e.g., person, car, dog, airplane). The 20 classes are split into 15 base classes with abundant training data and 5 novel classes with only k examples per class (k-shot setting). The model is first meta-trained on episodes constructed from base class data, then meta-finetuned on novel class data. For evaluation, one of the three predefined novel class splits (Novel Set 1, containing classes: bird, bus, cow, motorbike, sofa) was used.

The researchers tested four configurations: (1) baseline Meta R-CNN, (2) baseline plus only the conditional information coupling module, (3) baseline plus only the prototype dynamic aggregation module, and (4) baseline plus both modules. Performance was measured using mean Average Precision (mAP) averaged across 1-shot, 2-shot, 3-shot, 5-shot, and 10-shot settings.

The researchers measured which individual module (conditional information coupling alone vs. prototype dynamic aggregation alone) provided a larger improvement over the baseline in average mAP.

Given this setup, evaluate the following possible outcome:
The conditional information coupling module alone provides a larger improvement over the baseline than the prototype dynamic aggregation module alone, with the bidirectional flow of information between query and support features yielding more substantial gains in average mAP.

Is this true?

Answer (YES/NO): YES